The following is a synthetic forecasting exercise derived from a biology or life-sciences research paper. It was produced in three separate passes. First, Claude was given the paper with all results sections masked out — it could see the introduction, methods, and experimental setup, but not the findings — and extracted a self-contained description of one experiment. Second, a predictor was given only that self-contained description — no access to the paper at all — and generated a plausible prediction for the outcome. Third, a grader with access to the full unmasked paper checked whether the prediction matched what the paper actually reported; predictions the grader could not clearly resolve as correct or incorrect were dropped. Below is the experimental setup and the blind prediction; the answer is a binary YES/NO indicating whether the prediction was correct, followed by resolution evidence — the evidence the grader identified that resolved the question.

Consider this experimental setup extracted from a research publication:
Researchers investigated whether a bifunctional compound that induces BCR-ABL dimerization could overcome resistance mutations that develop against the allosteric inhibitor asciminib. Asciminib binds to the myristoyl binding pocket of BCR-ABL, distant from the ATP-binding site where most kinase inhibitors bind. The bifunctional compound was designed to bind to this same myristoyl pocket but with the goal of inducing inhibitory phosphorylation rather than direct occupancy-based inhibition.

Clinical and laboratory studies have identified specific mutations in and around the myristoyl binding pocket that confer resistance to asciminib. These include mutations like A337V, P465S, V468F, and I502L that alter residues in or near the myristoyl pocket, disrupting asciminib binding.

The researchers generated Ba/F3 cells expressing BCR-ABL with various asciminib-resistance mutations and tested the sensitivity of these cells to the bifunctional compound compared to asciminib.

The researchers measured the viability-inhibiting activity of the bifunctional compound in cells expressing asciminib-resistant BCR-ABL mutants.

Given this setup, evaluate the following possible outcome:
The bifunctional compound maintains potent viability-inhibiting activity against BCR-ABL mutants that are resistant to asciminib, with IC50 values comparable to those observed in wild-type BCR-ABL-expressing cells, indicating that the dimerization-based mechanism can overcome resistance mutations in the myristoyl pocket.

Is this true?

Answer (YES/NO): YES